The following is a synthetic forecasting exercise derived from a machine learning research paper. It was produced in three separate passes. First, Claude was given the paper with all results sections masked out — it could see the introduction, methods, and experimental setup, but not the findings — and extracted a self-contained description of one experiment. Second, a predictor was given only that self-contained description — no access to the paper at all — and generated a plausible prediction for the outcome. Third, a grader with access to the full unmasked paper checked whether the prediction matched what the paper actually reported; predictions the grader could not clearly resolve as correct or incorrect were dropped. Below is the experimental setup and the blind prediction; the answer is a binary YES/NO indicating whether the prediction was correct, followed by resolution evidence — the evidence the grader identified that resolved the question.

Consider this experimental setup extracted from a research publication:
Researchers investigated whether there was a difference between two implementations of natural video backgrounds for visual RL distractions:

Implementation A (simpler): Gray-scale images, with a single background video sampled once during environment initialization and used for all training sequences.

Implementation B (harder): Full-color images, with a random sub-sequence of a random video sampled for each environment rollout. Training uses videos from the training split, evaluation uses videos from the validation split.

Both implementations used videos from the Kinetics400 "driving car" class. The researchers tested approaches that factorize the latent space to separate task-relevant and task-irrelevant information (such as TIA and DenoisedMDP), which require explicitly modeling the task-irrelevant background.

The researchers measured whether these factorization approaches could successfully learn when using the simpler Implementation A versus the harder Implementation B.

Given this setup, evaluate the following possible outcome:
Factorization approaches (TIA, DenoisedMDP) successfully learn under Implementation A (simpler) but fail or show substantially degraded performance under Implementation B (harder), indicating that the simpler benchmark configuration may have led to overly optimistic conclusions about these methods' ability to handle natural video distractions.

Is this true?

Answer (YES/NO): YES